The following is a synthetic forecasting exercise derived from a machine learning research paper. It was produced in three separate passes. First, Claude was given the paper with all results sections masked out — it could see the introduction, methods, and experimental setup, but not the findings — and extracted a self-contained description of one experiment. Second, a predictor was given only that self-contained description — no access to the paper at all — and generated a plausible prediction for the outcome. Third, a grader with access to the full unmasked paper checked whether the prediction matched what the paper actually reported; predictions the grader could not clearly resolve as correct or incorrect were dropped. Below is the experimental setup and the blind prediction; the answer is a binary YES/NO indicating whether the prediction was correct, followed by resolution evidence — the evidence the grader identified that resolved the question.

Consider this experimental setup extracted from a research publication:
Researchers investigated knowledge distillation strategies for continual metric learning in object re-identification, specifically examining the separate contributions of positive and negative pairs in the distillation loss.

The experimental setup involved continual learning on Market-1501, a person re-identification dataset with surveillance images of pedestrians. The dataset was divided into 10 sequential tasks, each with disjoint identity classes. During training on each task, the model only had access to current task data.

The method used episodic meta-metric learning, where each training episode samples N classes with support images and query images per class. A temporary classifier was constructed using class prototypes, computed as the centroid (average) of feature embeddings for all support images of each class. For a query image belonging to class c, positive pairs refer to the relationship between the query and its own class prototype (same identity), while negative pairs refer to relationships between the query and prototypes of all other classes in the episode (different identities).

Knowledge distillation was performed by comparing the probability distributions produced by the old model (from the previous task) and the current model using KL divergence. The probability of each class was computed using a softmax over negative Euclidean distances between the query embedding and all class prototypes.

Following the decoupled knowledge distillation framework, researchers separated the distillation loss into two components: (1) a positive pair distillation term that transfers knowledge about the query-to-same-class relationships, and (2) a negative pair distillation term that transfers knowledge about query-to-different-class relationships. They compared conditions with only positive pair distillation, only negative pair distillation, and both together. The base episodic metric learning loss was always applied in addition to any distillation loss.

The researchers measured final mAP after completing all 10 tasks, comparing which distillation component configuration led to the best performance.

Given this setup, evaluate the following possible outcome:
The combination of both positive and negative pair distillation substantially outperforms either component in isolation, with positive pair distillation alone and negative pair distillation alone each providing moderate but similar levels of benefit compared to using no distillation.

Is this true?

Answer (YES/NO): NO